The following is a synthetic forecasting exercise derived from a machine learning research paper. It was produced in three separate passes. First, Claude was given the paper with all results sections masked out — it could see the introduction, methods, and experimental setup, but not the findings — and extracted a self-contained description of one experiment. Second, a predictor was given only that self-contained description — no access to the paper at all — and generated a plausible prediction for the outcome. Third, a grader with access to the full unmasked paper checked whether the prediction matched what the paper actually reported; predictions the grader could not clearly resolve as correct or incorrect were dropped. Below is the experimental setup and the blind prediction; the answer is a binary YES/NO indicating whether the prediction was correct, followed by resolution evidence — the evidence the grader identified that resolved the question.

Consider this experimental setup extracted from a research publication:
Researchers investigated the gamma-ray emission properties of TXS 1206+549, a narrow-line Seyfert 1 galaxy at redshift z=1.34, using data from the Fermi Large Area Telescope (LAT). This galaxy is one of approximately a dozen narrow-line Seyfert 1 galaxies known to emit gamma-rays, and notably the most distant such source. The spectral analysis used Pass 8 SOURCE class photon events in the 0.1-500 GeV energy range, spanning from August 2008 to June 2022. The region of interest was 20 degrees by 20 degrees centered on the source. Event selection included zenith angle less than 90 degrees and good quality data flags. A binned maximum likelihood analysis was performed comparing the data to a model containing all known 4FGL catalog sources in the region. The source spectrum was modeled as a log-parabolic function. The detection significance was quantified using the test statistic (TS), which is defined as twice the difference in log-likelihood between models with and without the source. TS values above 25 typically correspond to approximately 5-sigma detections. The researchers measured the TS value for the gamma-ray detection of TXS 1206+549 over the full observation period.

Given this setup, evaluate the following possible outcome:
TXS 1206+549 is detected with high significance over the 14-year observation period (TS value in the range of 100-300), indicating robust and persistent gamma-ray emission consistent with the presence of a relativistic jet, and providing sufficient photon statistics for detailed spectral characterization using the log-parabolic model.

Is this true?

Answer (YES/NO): NO